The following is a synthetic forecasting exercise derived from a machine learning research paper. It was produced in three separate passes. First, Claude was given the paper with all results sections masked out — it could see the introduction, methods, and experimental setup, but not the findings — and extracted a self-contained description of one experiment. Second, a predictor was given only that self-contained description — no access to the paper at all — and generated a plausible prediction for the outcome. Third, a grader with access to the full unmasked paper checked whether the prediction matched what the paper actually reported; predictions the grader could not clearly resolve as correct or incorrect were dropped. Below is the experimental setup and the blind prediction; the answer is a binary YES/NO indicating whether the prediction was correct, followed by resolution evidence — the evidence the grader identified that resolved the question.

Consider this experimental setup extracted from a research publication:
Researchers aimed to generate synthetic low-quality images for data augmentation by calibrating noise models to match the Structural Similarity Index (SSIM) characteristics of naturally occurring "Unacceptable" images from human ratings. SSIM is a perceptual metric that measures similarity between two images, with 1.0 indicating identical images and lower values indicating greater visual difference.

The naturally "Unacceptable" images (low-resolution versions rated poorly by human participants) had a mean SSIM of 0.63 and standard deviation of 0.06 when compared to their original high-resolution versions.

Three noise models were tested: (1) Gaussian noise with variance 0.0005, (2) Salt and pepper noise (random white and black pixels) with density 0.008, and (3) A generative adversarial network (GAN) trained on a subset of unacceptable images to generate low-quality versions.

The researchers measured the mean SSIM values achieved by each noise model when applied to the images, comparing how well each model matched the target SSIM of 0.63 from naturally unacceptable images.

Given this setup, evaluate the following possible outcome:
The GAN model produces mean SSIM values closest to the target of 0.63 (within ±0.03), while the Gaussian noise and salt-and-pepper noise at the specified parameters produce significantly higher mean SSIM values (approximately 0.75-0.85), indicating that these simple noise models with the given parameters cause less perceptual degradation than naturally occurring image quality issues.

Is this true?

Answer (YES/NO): NO